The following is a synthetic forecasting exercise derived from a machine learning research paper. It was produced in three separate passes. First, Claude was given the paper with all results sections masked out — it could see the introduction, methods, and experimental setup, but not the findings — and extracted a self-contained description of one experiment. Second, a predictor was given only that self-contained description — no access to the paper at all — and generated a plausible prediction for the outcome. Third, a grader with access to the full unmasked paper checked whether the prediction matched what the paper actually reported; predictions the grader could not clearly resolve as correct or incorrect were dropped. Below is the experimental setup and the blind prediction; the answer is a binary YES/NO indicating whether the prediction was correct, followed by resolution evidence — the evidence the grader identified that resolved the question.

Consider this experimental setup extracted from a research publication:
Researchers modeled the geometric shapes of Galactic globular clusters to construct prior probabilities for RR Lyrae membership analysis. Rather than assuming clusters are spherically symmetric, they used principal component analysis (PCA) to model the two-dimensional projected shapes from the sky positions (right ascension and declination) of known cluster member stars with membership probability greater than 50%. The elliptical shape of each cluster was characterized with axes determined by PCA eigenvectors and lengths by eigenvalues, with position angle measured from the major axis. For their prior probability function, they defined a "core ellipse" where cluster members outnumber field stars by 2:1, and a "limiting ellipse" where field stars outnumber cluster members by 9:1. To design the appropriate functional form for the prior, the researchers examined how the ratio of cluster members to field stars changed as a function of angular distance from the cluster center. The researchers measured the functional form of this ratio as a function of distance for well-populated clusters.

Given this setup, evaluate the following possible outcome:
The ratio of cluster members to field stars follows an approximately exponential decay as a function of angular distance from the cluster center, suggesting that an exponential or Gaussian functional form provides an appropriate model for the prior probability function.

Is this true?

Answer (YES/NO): YES